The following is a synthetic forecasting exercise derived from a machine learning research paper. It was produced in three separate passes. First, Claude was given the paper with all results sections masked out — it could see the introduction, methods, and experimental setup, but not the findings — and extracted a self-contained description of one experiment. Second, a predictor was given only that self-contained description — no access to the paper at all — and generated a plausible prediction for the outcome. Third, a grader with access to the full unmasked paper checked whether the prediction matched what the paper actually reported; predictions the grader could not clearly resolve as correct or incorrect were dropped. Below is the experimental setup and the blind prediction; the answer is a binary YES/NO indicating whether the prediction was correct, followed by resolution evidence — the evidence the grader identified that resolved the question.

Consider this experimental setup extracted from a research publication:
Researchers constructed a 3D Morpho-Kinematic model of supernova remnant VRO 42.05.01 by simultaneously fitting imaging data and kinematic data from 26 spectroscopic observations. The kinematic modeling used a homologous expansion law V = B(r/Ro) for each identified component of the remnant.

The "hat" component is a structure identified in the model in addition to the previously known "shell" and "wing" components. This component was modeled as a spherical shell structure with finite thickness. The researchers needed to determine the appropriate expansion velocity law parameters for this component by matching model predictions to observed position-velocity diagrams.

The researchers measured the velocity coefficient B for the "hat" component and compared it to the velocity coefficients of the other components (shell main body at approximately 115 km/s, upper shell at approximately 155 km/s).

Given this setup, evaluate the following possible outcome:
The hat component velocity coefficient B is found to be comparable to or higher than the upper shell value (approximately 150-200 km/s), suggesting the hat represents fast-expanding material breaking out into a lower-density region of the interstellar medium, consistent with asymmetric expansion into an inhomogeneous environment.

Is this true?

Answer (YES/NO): NO